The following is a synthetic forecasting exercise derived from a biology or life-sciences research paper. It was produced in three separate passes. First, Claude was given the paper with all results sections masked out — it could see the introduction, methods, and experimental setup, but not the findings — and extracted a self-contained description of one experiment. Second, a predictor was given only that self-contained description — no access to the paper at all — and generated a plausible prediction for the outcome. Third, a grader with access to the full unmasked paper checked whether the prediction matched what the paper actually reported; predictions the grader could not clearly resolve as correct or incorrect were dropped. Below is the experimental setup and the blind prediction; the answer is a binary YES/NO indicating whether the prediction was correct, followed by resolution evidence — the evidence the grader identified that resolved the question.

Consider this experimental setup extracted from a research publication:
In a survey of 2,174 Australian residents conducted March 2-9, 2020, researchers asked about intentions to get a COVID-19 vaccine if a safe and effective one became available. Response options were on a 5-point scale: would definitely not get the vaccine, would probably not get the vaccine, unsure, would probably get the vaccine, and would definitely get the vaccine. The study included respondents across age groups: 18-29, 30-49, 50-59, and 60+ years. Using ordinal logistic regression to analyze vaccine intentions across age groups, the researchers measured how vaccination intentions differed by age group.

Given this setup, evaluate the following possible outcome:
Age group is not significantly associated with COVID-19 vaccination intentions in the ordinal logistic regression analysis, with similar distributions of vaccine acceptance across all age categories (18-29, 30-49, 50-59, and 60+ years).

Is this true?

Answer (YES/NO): NO